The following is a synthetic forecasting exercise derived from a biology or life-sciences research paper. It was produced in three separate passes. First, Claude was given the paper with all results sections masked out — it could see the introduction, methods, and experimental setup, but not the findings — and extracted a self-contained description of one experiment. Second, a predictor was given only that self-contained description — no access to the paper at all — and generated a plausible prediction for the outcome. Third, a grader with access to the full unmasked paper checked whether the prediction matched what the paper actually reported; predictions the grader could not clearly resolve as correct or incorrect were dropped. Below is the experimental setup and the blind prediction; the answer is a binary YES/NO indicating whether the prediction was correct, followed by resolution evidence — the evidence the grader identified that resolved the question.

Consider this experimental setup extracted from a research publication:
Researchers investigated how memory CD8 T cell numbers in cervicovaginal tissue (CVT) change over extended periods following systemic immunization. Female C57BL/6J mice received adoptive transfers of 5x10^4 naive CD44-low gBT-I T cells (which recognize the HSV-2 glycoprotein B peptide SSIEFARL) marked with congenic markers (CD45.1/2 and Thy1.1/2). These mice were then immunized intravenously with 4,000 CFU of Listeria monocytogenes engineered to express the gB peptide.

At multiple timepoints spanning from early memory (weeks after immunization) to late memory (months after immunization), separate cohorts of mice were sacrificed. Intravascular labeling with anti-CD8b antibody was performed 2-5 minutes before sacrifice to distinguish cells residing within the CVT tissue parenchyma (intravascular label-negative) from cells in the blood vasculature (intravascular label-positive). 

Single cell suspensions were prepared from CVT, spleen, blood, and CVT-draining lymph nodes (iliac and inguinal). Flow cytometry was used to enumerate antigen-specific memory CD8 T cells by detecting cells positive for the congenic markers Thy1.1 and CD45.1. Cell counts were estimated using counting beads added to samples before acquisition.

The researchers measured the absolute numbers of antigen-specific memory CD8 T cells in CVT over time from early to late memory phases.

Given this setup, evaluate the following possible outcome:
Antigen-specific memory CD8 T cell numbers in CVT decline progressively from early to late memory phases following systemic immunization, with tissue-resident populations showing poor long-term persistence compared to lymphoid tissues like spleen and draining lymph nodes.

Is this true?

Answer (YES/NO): YES